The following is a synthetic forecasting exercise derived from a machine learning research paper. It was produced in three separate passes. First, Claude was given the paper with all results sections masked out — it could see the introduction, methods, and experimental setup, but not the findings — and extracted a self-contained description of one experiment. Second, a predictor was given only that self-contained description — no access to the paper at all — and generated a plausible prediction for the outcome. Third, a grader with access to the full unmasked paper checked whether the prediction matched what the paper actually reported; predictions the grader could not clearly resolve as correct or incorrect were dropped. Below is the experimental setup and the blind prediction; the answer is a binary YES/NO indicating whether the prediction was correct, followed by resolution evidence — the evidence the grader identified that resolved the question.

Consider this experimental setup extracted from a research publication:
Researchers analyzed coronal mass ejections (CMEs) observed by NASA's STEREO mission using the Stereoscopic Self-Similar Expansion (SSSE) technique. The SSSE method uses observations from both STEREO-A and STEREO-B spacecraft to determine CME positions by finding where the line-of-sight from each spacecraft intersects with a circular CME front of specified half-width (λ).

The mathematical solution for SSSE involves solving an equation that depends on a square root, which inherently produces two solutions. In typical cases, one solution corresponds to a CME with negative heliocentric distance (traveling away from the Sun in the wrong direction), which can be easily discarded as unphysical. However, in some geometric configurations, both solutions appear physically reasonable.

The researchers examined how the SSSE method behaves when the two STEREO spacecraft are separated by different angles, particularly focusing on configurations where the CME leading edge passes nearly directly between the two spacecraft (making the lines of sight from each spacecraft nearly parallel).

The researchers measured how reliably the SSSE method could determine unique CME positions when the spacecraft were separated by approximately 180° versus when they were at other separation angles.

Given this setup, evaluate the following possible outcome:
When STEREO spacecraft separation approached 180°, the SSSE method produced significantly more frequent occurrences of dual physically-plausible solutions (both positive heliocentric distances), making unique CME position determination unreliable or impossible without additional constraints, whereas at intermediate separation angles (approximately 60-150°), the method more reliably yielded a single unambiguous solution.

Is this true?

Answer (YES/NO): NO